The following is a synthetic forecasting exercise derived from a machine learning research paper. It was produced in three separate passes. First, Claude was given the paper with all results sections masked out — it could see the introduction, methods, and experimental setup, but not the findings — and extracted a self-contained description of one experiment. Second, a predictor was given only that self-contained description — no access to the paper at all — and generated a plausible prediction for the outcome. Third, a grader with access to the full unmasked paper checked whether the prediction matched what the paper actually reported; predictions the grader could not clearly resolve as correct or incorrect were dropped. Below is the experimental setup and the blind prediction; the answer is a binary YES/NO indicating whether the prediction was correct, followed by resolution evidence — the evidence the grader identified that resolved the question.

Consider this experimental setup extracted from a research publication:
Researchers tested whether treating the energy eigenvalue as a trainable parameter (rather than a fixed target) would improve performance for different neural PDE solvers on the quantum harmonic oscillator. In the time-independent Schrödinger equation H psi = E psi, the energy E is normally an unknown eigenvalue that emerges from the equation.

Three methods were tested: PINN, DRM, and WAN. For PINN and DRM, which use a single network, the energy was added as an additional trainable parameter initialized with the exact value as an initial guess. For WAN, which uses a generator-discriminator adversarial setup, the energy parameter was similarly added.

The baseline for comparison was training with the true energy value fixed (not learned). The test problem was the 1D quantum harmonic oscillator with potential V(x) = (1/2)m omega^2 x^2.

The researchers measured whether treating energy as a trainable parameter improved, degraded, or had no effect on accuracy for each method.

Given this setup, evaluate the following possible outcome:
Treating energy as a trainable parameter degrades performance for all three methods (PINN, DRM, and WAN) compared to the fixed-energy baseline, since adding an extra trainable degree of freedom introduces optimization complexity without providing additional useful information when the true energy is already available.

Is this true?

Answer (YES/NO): NO